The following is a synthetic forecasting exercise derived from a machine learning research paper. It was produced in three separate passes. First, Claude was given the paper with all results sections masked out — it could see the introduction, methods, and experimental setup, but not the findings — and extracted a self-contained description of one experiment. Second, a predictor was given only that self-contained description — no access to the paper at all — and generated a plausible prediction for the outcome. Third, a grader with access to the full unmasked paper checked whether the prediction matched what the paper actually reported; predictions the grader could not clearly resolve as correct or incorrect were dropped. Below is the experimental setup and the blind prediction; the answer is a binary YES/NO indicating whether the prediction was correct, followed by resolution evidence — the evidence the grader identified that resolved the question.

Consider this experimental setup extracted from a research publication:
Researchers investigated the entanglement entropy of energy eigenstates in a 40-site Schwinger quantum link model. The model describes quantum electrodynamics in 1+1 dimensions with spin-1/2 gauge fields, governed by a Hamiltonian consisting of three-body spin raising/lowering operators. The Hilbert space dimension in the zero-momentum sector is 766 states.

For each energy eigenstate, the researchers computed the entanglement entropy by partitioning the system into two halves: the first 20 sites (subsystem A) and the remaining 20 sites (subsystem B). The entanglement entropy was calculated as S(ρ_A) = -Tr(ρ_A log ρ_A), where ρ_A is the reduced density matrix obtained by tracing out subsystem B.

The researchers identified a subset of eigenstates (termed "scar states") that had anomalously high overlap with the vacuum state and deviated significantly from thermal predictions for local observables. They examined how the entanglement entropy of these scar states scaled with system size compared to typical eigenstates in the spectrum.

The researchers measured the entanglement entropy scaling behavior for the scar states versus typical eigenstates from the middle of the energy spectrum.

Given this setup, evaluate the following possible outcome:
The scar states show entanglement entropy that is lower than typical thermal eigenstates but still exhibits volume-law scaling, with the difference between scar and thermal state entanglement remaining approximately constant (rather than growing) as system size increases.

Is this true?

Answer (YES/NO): NO